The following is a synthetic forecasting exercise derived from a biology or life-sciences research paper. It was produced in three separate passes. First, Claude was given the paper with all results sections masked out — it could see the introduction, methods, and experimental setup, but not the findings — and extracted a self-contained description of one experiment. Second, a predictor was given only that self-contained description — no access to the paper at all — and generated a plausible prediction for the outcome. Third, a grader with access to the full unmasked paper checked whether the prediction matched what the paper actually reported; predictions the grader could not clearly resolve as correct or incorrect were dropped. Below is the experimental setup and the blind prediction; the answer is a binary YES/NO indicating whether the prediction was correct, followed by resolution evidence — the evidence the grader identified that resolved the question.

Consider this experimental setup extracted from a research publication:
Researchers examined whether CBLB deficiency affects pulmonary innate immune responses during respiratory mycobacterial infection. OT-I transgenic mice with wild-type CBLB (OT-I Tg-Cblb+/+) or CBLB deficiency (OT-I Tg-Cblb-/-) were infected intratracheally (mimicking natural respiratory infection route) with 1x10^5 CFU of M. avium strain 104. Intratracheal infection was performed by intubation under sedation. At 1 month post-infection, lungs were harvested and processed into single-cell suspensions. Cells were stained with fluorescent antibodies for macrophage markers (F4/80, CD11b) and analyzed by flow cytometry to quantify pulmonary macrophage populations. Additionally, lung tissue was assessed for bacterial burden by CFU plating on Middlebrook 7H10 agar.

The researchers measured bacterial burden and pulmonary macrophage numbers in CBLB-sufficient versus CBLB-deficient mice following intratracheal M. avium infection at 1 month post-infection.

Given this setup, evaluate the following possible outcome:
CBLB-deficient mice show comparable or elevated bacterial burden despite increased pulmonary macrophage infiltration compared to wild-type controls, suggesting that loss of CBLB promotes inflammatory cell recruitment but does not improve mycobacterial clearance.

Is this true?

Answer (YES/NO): NO